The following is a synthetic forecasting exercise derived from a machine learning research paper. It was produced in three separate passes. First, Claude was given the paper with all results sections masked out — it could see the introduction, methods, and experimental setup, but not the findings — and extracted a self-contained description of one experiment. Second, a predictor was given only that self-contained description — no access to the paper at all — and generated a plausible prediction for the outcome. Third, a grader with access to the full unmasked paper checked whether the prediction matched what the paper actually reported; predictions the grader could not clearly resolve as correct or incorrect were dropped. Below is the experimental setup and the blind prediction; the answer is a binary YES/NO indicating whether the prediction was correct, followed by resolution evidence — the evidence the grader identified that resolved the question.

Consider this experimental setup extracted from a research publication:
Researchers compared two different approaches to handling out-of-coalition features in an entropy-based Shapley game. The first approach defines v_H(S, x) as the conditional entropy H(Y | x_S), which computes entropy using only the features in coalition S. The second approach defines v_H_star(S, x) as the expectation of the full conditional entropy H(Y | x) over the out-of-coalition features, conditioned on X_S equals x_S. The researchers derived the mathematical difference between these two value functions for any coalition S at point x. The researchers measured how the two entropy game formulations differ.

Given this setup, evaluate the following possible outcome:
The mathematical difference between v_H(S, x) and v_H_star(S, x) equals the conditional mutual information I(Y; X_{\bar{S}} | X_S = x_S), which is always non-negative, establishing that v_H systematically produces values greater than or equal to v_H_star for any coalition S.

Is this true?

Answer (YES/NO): NO